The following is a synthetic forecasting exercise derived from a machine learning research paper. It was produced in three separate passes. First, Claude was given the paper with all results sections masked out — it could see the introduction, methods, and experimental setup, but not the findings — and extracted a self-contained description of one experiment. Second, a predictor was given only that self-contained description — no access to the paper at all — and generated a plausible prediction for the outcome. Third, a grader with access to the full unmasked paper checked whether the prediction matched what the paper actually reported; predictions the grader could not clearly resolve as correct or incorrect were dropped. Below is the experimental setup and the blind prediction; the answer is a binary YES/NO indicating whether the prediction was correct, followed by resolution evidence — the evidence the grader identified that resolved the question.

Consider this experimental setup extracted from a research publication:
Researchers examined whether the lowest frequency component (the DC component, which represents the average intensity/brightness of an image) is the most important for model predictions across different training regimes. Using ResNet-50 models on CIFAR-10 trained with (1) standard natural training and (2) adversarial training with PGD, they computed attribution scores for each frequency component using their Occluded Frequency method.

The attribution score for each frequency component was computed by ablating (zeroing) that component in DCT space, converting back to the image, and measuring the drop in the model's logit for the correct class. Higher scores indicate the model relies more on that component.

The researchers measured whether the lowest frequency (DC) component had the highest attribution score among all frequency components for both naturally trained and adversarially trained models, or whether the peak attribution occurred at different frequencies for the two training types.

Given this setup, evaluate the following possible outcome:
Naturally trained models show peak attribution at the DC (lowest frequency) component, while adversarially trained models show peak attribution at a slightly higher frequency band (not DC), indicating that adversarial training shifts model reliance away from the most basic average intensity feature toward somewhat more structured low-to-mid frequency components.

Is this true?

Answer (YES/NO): NO